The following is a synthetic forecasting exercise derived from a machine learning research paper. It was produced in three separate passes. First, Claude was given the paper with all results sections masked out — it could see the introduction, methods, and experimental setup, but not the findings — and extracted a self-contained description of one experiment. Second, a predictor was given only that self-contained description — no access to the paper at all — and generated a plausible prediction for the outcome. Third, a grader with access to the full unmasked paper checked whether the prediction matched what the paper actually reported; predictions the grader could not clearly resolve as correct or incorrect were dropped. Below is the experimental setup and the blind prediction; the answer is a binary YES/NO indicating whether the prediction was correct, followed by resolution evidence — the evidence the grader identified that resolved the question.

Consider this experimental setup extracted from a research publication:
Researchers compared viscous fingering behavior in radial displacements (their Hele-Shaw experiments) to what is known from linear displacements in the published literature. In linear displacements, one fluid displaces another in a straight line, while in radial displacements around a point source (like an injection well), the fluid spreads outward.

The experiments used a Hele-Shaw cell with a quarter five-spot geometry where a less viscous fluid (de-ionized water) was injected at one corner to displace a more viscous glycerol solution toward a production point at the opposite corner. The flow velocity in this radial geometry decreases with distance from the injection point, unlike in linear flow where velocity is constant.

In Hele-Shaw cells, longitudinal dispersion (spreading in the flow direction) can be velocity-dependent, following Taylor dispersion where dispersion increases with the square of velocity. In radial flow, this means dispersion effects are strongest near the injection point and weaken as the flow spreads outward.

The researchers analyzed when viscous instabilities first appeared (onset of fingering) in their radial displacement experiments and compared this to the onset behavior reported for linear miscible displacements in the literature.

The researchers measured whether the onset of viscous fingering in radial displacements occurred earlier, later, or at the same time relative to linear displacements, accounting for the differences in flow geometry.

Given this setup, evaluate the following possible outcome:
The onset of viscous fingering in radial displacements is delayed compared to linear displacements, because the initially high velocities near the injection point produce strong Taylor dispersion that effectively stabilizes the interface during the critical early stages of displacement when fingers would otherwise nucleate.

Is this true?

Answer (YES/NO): YES